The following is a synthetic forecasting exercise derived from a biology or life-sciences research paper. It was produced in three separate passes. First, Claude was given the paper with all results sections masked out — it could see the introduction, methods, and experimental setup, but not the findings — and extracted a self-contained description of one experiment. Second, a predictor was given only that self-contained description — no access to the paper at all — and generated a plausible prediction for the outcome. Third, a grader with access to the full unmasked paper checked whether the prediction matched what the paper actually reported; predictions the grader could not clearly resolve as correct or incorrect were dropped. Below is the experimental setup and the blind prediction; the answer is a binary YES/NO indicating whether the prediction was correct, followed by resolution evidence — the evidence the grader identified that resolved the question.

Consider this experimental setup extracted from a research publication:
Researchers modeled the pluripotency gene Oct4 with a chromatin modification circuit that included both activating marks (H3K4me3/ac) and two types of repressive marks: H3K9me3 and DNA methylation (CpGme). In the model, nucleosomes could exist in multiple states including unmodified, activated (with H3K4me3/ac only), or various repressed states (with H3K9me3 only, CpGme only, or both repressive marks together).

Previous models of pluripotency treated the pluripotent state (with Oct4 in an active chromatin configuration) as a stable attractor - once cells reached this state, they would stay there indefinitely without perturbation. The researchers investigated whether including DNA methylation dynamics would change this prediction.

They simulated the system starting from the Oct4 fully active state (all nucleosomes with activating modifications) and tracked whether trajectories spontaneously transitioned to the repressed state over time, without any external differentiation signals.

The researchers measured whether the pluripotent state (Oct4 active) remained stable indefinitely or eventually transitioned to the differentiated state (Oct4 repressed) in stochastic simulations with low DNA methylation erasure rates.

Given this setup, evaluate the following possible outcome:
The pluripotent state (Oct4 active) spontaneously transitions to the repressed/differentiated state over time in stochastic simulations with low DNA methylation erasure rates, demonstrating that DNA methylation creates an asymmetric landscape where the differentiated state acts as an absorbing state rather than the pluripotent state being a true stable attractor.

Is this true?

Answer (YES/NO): YES